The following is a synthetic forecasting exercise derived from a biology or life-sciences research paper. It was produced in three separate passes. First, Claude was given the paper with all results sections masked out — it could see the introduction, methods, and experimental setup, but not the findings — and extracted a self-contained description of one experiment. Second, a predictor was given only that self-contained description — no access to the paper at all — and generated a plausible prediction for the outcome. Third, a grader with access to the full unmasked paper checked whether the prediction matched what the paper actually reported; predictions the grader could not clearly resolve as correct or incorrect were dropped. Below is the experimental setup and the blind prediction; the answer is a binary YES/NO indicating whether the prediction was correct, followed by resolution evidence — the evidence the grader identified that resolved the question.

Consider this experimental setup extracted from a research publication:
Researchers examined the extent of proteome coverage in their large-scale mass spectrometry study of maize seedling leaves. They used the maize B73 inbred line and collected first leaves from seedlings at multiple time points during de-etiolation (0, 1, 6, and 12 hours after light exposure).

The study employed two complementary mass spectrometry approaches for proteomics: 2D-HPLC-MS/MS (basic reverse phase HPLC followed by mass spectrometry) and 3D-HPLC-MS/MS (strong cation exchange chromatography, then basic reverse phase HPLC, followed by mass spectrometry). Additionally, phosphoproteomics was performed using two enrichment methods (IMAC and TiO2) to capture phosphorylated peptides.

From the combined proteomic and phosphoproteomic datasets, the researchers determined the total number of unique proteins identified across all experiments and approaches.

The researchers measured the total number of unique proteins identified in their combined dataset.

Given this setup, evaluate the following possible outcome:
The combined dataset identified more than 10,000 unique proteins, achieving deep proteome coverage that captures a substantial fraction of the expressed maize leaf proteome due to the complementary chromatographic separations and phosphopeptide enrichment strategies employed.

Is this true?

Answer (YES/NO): YES